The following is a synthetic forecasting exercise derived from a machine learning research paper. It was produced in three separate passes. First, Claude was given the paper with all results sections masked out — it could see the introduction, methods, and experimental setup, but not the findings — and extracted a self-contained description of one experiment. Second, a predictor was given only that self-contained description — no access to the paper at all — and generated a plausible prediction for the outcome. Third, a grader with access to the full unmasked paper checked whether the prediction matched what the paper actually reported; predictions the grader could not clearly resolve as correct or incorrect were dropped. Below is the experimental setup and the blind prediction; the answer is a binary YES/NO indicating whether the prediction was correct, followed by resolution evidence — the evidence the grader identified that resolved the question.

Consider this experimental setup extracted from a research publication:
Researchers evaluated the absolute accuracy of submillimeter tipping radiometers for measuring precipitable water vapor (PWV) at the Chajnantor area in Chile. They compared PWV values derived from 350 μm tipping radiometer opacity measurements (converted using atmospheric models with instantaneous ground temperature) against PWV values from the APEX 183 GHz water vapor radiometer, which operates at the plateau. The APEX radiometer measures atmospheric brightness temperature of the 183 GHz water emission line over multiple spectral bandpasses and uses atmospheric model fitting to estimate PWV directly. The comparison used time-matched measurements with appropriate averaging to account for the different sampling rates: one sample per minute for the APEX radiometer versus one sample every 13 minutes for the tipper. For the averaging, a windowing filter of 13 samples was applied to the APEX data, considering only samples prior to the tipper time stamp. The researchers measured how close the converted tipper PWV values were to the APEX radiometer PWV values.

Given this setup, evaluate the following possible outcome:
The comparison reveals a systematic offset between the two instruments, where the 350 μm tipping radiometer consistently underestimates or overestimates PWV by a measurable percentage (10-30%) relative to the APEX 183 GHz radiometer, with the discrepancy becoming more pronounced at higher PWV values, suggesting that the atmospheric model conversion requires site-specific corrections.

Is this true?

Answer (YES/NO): NO